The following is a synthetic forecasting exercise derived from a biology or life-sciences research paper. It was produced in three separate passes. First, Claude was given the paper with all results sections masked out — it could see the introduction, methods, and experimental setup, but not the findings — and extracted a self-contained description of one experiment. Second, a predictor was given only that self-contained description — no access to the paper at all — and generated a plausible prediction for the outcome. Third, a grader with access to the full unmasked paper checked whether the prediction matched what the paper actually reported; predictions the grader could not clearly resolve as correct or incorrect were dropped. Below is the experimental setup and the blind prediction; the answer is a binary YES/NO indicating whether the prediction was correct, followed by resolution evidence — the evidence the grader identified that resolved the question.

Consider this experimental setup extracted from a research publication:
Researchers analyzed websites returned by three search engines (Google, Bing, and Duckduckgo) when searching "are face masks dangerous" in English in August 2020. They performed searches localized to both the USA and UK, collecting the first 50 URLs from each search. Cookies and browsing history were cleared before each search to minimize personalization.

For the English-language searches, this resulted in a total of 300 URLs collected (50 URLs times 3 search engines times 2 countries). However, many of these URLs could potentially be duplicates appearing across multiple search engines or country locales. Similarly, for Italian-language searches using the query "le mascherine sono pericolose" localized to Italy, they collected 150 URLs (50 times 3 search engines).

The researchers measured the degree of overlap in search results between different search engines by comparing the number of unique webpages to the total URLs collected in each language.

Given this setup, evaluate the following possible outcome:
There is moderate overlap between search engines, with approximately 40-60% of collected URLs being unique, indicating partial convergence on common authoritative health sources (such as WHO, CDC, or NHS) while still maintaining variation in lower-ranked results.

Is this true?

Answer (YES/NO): NO